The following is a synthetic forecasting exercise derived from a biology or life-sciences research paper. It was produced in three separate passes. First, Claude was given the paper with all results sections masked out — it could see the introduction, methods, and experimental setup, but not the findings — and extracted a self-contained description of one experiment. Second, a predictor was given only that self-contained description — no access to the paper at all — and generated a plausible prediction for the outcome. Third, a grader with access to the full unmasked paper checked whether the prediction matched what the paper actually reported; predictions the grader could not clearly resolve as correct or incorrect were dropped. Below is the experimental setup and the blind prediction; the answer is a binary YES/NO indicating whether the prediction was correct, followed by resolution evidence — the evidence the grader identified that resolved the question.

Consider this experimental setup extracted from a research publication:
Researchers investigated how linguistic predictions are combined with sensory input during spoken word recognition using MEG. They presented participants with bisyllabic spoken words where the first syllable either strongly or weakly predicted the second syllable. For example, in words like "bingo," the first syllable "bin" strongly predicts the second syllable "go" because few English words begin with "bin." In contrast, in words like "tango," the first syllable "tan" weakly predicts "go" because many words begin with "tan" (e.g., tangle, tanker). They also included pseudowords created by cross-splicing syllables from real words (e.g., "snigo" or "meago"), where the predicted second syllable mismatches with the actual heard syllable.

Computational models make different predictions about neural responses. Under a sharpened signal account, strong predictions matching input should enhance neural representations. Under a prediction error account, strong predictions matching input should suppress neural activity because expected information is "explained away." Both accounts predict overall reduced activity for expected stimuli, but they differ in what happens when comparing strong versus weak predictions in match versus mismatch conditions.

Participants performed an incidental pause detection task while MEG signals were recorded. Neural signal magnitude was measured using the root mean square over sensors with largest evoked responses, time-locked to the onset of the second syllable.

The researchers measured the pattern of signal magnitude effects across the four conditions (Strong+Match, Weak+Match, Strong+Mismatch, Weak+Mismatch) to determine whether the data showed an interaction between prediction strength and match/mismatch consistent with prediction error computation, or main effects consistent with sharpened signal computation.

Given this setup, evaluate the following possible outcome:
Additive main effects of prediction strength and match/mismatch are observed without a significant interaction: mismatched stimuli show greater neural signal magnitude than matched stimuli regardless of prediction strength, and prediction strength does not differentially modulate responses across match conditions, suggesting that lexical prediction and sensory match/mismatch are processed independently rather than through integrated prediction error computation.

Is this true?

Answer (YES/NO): NO